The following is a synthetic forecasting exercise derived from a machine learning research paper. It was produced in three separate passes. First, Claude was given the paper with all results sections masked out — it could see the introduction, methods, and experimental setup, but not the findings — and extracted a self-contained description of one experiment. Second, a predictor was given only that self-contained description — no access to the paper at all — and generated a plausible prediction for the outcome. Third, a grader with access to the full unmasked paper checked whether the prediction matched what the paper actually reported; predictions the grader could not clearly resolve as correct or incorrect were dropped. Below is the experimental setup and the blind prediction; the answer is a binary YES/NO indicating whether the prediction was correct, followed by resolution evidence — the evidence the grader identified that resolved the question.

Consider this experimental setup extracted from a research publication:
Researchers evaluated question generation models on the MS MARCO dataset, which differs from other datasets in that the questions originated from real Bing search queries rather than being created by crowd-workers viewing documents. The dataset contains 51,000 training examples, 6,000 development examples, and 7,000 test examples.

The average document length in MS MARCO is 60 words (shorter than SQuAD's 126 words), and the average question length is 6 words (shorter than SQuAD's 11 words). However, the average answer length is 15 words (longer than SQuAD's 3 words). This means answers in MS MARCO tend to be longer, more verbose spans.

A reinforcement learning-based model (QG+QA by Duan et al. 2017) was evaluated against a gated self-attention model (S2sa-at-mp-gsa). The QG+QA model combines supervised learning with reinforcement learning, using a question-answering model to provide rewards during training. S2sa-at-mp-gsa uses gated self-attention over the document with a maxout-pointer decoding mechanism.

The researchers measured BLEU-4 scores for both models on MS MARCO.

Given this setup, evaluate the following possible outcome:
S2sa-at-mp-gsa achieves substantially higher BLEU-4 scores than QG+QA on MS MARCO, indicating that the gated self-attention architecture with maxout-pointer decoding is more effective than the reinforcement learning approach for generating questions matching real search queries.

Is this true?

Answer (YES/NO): YES